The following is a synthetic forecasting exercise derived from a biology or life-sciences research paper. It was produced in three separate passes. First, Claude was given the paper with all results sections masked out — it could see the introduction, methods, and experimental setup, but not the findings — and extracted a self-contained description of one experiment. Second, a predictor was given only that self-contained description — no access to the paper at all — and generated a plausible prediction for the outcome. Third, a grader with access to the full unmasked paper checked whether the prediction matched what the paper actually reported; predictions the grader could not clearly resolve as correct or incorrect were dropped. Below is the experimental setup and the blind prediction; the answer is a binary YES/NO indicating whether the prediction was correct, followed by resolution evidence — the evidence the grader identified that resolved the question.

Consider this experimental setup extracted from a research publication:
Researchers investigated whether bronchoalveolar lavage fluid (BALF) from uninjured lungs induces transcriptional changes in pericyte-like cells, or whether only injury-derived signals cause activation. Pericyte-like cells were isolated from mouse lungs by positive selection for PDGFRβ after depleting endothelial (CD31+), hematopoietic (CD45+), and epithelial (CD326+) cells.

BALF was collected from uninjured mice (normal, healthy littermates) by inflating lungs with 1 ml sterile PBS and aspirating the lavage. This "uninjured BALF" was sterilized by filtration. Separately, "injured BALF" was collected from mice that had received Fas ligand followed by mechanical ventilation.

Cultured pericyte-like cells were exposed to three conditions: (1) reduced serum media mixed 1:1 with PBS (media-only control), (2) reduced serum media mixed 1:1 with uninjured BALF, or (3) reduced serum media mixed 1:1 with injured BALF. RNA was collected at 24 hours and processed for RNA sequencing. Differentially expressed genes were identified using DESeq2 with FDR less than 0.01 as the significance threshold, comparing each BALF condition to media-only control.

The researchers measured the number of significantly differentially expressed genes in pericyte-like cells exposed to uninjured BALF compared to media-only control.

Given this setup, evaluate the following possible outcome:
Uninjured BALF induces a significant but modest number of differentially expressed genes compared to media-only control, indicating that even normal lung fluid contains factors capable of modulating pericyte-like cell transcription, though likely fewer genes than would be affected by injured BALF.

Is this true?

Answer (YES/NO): YES